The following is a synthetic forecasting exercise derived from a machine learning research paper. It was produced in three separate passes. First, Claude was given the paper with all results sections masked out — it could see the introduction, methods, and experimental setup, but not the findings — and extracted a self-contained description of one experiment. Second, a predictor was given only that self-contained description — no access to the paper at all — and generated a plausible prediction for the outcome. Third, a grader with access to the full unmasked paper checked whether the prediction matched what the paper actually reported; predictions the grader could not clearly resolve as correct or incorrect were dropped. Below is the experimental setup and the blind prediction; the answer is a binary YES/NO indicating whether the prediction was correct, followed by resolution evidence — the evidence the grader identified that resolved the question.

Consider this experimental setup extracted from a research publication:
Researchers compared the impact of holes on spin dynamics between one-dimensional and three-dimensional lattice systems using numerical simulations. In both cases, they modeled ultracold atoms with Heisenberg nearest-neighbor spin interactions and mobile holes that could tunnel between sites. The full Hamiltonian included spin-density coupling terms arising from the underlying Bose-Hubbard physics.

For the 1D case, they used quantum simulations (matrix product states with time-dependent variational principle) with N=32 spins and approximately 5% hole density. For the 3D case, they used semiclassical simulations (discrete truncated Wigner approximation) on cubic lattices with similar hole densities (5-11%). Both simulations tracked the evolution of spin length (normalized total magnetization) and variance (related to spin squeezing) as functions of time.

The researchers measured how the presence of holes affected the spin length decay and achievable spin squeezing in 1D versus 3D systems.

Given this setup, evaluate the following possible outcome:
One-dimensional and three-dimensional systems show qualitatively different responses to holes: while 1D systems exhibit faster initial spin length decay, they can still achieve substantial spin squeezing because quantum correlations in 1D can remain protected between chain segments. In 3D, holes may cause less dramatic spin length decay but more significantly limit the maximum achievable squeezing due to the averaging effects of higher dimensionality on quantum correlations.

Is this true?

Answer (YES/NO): NO